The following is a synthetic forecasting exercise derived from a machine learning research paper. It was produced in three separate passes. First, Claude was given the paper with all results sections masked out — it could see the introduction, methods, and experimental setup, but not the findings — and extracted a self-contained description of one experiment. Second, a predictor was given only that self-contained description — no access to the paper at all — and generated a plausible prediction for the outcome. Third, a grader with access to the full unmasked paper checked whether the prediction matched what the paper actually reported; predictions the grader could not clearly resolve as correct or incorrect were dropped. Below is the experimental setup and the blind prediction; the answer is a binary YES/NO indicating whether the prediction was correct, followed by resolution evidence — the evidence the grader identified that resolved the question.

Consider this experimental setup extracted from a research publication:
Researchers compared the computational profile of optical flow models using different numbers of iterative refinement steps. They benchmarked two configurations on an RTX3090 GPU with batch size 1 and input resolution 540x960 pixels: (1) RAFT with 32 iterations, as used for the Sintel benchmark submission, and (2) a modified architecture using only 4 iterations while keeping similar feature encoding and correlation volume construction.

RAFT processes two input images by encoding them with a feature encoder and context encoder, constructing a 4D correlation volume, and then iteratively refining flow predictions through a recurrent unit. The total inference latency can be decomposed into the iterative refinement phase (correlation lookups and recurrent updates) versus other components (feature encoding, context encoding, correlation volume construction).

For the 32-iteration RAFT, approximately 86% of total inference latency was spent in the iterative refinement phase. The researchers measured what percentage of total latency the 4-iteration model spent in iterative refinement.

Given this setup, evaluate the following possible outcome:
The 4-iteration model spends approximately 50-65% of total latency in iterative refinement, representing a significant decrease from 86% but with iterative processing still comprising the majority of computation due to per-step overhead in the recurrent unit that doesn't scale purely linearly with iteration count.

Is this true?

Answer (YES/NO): NO